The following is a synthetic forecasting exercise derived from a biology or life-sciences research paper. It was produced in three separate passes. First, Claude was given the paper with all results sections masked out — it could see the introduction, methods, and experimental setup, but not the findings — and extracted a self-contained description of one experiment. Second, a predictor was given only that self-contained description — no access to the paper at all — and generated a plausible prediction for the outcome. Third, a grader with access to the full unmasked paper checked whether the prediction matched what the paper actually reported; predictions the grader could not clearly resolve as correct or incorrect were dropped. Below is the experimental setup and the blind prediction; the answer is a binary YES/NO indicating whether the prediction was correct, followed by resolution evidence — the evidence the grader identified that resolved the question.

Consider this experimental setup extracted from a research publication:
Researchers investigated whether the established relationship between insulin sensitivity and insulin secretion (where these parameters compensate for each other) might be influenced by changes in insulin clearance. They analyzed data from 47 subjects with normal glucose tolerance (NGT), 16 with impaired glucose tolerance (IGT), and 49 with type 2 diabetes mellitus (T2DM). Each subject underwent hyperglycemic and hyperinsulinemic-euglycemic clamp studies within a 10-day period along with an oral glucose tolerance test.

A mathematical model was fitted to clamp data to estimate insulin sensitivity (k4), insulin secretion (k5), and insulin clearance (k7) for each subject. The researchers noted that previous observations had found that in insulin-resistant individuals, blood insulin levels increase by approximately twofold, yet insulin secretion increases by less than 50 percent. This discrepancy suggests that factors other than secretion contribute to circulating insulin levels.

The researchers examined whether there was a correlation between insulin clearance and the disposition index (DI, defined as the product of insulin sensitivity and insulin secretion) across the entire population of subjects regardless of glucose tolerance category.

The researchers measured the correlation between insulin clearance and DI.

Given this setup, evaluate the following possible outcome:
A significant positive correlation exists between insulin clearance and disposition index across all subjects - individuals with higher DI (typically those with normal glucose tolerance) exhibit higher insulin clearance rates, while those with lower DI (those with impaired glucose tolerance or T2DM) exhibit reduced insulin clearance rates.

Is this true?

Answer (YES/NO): YES